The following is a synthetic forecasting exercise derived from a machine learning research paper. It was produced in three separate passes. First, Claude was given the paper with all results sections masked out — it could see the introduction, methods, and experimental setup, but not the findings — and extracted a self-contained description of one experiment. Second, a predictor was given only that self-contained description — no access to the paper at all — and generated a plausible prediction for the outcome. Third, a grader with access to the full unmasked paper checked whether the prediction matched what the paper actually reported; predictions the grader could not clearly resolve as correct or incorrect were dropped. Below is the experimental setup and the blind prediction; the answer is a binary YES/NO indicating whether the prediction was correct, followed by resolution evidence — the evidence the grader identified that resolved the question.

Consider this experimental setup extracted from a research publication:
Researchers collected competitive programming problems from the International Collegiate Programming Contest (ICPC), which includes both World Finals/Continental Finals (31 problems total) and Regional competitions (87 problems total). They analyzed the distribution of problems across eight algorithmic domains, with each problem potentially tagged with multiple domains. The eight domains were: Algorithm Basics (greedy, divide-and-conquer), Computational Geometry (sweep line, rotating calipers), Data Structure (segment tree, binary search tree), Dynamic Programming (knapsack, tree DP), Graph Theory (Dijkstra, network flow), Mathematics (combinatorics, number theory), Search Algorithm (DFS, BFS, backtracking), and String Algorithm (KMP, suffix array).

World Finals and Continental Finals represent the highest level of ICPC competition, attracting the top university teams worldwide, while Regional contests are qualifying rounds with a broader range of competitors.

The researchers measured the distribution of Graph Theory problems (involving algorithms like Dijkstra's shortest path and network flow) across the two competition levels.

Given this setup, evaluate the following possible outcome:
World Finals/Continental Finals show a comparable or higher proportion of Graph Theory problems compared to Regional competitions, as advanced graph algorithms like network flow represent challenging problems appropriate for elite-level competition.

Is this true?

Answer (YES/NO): NO